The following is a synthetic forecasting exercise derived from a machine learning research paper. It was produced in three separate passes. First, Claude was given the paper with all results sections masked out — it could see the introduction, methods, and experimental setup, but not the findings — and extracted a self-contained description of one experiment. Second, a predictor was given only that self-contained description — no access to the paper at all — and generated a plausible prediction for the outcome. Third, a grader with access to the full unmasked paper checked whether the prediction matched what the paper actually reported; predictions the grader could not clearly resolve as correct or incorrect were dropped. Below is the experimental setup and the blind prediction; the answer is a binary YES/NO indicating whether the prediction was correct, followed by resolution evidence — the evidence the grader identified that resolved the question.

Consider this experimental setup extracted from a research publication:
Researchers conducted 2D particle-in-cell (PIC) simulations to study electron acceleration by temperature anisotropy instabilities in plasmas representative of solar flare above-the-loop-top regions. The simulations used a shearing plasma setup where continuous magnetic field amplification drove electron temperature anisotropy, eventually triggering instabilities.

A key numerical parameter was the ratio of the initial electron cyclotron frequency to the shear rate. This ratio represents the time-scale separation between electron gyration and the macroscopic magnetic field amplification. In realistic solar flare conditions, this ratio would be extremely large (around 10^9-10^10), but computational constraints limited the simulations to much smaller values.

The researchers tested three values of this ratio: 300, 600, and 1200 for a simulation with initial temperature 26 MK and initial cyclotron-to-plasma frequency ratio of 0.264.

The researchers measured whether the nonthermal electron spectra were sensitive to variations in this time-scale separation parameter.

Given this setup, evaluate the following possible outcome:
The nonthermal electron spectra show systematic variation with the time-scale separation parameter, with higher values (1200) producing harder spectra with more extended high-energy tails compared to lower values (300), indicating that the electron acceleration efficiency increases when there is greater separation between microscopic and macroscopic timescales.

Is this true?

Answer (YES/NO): NO